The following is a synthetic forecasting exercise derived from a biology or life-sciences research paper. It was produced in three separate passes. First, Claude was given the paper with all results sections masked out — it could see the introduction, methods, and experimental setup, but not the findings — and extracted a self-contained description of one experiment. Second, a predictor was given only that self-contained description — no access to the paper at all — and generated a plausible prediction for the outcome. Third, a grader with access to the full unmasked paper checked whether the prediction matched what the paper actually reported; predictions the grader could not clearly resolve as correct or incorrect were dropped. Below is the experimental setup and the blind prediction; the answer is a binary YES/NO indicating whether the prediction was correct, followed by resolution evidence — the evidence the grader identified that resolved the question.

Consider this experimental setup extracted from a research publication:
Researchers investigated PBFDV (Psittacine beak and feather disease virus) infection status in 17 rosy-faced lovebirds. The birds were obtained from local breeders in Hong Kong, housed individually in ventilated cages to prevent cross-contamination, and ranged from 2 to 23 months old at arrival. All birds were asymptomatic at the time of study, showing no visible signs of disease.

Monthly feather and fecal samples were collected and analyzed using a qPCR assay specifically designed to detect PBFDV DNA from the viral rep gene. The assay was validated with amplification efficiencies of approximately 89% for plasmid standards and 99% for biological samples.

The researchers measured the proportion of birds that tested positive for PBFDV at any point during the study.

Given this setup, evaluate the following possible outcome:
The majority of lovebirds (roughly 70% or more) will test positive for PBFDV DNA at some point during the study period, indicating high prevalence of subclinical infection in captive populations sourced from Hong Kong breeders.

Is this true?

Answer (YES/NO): YES